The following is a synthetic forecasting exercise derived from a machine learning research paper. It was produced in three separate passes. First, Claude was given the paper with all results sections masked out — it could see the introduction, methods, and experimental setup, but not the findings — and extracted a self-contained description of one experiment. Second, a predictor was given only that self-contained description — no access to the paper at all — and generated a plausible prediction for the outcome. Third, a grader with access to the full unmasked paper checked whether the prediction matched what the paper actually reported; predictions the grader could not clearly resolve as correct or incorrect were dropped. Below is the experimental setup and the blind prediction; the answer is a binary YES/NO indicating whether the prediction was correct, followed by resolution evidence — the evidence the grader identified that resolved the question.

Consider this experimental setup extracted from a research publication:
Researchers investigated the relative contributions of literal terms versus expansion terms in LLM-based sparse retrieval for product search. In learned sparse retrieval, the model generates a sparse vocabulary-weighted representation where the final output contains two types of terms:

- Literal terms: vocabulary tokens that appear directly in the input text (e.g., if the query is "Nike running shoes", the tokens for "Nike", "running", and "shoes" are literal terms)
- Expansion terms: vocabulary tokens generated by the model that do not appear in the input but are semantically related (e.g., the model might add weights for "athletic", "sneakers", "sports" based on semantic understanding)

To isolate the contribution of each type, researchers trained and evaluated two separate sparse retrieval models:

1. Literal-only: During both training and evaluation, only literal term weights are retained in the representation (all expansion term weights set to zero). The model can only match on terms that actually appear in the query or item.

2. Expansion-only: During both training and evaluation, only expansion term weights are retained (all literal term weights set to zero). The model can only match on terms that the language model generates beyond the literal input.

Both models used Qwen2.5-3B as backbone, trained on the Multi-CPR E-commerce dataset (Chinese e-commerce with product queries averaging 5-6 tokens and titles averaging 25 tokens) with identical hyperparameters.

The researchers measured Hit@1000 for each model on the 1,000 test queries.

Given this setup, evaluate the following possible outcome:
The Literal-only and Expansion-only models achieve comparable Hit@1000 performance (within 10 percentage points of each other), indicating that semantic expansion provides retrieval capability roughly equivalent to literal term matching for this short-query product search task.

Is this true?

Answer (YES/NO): YES